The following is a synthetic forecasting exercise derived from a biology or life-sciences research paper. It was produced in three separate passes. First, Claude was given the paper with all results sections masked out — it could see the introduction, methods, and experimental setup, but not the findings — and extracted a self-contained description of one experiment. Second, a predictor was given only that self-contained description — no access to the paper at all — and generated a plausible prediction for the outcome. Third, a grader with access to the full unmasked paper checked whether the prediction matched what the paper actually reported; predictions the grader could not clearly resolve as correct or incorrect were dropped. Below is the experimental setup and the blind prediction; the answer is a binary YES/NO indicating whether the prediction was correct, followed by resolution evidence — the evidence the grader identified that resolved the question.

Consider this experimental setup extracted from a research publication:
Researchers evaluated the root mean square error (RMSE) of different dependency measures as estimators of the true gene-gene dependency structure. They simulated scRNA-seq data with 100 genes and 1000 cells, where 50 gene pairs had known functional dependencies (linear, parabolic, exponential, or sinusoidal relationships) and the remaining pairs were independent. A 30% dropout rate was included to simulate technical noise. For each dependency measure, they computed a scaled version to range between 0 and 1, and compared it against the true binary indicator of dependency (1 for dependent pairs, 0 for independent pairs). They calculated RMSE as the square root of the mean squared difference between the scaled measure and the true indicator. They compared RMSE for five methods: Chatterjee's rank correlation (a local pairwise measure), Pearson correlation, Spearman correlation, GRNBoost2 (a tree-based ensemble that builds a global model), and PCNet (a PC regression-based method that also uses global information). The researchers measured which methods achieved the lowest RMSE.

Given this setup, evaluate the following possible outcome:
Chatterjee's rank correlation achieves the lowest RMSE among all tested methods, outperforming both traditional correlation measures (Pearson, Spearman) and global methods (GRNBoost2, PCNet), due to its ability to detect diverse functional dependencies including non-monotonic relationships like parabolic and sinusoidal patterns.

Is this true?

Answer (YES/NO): NO